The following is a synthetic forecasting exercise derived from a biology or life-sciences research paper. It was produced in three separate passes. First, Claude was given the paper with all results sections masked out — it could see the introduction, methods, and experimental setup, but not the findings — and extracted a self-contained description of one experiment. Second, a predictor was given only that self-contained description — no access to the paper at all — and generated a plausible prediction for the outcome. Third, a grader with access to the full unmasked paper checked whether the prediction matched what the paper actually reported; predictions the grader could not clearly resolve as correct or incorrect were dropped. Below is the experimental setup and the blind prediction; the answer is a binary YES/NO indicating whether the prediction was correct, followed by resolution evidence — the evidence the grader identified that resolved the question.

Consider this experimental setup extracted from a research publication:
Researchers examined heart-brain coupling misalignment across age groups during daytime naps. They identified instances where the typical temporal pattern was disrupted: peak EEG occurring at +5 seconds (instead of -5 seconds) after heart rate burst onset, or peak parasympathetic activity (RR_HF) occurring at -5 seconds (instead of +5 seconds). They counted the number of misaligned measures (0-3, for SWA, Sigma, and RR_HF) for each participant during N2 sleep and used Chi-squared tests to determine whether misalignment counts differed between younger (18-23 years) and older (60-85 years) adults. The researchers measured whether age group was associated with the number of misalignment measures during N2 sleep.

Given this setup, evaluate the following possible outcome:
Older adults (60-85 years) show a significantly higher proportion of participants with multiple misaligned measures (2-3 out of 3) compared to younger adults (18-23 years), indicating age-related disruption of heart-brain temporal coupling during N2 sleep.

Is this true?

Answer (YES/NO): YES